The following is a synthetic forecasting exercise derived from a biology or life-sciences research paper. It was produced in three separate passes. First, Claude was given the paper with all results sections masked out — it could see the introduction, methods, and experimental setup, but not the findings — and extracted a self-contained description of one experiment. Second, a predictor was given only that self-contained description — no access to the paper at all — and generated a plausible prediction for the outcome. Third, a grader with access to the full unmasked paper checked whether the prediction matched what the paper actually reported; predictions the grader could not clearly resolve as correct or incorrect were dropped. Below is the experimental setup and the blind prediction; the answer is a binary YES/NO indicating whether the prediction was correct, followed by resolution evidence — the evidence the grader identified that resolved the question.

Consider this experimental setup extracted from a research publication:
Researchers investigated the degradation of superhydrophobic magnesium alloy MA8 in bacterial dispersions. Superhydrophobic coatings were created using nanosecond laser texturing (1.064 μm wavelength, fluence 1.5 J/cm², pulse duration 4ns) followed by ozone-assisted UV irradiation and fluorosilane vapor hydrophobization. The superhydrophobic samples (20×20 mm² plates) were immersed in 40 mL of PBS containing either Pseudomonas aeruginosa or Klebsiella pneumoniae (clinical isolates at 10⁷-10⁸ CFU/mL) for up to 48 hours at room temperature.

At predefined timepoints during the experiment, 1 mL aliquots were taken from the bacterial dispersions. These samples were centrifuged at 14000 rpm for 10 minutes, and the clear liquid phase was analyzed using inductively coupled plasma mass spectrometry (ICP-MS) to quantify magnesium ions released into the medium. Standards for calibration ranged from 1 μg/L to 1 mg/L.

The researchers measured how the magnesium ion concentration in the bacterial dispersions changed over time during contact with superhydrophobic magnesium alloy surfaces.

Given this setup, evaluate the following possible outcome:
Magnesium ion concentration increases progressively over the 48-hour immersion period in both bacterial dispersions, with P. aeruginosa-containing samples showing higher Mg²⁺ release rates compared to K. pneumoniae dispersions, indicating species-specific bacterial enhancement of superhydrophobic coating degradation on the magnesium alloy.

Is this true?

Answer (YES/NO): NO